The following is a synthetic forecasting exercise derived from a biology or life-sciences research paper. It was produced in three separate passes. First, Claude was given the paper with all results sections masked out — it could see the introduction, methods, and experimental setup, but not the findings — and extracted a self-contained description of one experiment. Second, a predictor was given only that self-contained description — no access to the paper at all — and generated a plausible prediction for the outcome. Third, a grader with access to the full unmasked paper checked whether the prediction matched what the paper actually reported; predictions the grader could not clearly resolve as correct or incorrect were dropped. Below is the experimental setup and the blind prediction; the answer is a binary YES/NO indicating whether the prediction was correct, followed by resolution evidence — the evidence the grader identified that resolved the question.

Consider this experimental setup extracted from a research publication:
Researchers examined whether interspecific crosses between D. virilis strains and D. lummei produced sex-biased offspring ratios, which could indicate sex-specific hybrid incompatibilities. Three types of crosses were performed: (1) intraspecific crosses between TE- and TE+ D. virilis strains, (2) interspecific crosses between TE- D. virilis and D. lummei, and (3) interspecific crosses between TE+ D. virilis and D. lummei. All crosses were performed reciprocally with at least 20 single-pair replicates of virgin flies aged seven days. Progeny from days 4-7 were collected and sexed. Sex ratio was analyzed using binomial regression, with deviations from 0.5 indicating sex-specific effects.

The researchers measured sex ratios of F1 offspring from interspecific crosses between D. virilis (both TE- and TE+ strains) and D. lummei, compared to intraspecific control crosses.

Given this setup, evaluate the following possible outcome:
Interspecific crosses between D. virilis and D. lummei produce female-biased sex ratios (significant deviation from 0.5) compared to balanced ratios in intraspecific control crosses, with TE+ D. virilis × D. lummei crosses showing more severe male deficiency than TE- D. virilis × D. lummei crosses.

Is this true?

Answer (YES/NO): NO